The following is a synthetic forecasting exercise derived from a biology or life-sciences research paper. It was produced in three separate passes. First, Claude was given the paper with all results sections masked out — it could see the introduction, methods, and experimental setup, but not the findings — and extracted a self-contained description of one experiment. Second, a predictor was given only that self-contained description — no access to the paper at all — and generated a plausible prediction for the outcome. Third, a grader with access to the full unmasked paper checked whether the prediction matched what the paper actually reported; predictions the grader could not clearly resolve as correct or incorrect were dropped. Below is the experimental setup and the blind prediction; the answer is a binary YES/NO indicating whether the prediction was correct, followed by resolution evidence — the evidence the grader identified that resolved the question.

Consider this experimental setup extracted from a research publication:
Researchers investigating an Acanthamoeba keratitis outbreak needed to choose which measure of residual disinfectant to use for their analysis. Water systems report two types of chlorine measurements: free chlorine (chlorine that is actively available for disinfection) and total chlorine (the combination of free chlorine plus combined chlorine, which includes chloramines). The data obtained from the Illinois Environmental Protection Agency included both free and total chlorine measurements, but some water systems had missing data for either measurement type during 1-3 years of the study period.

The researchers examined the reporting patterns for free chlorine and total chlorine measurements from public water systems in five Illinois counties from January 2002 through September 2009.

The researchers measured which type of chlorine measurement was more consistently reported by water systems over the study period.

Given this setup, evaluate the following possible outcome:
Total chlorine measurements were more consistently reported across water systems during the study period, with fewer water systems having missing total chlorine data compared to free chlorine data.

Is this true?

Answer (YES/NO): NO